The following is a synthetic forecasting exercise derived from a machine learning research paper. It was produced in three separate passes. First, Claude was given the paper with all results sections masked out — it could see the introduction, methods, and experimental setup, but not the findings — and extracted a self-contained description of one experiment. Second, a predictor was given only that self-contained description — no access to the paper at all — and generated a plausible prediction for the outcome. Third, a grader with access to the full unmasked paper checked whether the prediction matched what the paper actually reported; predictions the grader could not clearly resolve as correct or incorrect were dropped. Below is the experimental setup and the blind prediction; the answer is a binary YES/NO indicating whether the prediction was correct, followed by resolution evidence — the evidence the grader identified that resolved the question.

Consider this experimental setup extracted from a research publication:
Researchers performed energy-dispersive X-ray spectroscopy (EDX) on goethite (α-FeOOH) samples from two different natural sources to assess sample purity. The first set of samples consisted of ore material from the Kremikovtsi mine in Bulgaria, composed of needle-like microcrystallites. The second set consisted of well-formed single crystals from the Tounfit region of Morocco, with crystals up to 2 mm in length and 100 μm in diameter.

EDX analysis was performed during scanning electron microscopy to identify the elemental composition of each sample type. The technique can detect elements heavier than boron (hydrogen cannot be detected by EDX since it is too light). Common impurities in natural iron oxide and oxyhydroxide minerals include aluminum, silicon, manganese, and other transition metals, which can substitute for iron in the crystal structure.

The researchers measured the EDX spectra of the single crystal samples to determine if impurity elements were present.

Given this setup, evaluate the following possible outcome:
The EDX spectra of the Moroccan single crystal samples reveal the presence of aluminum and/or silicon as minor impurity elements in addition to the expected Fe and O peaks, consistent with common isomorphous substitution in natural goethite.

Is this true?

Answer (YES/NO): NO